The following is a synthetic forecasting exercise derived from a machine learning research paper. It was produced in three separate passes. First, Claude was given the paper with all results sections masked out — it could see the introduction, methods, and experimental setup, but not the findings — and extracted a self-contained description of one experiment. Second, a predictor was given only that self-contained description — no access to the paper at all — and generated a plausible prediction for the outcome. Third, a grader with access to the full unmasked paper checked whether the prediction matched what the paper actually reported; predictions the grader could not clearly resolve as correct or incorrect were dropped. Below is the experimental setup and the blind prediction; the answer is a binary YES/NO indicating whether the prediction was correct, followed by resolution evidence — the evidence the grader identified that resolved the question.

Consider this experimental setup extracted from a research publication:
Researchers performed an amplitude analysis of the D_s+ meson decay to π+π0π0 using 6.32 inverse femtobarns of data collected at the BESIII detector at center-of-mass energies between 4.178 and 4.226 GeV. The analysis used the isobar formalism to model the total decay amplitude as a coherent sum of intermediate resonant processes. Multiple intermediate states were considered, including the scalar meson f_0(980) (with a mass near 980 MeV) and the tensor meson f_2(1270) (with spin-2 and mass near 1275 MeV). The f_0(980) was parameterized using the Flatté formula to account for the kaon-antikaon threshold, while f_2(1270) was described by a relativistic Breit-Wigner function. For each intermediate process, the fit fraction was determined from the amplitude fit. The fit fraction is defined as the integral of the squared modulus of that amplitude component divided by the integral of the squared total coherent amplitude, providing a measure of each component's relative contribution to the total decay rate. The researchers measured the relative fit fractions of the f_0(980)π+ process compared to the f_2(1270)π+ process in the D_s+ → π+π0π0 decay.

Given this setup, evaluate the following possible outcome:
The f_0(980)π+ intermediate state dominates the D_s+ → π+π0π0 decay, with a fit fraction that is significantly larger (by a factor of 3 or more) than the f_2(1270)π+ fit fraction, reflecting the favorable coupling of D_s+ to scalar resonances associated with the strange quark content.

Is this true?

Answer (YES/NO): NO